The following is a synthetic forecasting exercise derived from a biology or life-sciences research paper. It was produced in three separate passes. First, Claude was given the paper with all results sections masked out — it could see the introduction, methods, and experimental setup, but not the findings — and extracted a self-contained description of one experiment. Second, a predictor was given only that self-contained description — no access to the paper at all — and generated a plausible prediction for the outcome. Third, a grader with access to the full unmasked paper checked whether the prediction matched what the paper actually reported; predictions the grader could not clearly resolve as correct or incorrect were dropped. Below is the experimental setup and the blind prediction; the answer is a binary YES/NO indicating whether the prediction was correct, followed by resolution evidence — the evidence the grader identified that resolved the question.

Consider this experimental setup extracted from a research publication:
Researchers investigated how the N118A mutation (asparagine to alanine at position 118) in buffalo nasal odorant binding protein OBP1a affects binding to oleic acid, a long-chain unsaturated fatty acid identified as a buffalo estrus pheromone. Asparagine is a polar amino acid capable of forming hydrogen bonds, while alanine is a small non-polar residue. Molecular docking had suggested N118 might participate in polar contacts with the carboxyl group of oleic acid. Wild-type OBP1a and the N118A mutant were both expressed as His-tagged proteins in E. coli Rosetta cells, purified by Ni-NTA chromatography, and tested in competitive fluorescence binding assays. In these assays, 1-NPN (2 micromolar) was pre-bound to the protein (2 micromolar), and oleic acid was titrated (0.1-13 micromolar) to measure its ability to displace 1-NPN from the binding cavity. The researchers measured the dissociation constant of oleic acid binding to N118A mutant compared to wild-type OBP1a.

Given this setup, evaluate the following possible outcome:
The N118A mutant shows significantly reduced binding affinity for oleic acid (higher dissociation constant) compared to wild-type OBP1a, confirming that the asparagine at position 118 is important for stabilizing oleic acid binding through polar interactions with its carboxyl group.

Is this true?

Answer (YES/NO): NO